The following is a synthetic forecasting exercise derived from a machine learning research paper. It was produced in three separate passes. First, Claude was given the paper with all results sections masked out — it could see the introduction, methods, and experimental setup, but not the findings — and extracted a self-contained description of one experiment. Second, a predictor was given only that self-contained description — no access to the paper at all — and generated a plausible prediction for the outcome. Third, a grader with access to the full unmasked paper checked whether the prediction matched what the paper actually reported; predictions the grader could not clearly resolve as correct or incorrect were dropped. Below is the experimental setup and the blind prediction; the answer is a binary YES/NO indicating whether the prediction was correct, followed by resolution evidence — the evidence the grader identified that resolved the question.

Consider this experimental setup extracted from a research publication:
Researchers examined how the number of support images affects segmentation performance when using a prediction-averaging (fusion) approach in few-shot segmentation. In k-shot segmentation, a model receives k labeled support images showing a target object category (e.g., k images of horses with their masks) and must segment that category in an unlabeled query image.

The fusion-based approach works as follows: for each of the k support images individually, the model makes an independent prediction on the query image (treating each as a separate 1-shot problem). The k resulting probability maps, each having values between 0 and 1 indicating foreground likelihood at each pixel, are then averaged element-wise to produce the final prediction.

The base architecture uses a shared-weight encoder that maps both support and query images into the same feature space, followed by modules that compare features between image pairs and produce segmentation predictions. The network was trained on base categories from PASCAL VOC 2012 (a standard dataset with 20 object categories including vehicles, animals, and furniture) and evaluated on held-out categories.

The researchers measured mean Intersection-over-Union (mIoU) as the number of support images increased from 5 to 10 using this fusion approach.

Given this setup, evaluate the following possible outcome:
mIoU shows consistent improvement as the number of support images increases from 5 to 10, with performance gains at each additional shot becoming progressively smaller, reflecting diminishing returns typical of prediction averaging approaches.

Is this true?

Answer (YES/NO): NO